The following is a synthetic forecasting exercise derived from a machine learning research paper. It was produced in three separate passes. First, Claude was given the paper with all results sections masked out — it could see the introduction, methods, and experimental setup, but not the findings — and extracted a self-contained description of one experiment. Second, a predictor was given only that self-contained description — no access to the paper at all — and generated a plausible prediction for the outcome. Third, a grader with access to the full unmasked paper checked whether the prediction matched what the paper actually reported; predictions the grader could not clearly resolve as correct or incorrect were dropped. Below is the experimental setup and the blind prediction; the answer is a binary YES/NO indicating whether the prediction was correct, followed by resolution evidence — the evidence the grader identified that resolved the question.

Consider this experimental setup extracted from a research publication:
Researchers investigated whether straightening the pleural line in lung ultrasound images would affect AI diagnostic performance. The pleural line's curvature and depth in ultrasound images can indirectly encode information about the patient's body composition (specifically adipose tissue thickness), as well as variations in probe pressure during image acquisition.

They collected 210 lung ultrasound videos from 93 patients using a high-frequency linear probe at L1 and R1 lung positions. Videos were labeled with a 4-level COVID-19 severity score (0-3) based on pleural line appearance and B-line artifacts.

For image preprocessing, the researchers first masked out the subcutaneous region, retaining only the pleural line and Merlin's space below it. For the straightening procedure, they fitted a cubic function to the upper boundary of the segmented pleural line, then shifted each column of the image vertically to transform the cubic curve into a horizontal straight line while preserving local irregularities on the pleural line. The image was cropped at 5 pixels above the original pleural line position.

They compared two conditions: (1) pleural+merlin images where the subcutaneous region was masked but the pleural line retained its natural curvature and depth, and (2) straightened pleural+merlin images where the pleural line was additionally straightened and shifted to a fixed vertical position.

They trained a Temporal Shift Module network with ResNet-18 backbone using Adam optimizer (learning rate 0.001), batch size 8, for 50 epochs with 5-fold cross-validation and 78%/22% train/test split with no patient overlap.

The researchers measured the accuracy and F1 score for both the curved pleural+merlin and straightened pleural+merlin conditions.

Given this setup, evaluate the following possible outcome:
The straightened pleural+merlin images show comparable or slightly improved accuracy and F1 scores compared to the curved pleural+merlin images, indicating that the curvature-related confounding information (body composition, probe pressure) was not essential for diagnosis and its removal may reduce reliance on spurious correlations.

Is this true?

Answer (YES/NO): YES